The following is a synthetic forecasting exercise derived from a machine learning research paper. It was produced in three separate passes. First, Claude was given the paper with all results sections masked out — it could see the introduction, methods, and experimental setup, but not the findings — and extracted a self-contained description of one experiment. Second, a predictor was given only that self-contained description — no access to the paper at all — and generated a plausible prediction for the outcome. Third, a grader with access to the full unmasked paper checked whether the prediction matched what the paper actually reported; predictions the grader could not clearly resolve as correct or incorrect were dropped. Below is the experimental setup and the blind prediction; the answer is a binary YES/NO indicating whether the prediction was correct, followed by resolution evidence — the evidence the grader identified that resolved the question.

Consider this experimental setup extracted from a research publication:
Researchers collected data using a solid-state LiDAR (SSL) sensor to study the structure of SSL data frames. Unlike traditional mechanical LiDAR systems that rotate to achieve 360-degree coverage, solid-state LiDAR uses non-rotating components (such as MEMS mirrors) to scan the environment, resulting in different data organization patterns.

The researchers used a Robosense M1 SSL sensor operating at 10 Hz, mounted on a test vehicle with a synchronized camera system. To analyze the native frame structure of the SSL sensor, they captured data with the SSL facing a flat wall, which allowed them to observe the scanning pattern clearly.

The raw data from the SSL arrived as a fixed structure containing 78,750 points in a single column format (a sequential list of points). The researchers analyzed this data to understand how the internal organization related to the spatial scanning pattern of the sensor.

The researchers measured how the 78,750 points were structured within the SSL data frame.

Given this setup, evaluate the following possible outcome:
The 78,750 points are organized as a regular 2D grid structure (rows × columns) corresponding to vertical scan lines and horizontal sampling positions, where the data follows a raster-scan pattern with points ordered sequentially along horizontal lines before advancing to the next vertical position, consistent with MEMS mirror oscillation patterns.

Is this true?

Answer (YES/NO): NO